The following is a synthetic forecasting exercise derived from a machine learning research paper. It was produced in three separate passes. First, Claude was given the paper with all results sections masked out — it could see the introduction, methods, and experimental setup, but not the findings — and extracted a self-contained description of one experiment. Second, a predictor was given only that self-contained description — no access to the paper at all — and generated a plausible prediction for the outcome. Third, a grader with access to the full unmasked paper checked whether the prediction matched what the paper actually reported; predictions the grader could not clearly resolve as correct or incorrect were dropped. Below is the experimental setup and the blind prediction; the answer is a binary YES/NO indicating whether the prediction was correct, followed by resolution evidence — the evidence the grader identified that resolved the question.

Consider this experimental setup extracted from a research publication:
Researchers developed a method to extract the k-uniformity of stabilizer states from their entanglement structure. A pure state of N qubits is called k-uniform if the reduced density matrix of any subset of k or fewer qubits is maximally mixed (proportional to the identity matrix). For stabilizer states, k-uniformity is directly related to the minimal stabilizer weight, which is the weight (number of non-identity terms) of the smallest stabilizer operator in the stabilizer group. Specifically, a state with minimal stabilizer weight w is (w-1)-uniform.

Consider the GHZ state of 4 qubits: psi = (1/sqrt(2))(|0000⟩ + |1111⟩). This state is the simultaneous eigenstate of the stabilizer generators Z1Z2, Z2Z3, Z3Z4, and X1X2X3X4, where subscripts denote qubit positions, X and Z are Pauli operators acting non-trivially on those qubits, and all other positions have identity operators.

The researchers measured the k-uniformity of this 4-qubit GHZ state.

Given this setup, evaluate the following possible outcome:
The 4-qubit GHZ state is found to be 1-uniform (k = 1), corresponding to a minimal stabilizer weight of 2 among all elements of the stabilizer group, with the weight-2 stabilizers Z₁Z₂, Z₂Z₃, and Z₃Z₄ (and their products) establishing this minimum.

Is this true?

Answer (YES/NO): YES